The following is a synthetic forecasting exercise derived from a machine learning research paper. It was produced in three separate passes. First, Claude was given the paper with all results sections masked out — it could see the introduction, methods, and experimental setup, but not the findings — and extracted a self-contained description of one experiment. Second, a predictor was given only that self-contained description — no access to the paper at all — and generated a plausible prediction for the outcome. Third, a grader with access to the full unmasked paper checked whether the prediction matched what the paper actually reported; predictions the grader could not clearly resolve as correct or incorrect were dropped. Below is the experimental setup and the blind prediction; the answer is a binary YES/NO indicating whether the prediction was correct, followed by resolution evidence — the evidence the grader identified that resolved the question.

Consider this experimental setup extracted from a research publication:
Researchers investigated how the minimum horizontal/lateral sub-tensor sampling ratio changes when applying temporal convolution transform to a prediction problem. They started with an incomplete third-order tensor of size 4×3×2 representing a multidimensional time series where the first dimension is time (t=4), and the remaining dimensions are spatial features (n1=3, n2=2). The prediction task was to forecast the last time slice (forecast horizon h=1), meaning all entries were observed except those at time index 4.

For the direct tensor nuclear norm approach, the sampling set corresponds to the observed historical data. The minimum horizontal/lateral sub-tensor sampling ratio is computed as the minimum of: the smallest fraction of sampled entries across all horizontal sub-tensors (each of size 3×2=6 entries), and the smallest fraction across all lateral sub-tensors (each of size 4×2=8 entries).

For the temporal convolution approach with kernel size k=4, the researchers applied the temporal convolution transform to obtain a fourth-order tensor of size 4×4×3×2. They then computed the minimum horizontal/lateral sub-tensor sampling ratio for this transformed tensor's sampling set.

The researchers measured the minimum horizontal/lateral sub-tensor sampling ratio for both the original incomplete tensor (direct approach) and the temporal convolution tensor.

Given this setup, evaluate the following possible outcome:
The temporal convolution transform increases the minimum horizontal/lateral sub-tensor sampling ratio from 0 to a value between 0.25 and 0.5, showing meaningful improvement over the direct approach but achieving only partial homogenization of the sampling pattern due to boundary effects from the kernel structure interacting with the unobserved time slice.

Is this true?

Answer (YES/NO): NO